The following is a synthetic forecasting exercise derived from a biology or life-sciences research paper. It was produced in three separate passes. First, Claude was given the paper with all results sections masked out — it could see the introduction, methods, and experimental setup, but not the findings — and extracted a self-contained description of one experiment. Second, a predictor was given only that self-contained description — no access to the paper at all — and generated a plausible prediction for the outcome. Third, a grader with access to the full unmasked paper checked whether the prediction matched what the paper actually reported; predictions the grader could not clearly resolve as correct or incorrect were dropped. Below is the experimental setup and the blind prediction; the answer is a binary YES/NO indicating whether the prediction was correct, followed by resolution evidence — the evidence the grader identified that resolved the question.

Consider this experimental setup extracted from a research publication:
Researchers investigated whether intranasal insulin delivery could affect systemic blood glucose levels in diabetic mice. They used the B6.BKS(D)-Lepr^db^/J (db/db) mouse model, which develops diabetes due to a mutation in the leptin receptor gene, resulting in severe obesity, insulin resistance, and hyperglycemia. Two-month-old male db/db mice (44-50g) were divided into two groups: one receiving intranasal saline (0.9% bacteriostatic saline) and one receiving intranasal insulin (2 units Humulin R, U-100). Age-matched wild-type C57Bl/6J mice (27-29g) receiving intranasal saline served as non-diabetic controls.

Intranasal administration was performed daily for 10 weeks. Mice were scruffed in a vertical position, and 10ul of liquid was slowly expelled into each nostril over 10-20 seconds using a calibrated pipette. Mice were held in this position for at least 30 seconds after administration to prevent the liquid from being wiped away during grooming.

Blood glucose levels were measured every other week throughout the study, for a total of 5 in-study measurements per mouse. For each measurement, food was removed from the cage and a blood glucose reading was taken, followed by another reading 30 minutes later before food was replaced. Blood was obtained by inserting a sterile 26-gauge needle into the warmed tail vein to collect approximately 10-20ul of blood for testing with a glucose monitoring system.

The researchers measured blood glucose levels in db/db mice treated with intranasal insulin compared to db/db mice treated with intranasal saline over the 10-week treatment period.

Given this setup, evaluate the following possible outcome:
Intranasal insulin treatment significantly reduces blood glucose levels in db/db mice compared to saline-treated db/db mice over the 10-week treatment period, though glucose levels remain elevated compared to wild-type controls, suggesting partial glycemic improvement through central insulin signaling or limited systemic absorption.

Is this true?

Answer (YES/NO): NO